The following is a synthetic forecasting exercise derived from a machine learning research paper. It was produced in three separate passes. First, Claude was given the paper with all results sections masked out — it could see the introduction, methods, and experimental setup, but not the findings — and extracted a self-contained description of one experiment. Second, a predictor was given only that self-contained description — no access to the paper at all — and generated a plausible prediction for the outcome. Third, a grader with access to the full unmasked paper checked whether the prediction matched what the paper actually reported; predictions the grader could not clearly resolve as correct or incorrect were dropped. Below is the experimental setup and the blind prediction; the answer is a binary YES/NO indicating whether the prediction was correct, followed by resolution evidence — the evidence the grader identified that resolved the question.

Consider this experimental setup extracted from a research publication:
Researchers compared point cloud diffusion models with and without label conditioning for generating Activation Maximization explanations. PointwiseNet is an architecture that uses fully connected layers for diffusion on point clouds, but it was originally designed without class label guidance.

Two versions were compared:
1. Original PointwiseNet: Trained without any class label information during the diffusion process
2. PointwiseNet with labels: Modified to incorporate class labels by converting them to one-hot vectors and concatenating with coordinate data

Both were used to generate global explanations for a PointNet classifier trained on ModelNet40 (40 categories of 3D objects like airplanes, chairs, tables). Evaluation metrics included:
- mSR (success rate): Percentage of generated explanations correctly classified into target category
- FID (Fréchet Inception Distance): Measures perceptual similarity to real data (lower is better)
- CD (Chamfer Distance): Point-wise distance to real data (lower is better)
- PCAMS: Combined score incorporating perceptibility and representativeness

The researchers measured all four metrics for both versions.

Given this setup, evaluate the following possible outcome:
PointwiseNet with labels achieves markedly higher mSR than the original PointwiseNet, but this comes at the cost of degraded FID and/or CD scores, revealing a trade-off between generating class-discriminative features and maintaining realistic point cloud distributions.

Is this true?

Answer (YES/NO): NO